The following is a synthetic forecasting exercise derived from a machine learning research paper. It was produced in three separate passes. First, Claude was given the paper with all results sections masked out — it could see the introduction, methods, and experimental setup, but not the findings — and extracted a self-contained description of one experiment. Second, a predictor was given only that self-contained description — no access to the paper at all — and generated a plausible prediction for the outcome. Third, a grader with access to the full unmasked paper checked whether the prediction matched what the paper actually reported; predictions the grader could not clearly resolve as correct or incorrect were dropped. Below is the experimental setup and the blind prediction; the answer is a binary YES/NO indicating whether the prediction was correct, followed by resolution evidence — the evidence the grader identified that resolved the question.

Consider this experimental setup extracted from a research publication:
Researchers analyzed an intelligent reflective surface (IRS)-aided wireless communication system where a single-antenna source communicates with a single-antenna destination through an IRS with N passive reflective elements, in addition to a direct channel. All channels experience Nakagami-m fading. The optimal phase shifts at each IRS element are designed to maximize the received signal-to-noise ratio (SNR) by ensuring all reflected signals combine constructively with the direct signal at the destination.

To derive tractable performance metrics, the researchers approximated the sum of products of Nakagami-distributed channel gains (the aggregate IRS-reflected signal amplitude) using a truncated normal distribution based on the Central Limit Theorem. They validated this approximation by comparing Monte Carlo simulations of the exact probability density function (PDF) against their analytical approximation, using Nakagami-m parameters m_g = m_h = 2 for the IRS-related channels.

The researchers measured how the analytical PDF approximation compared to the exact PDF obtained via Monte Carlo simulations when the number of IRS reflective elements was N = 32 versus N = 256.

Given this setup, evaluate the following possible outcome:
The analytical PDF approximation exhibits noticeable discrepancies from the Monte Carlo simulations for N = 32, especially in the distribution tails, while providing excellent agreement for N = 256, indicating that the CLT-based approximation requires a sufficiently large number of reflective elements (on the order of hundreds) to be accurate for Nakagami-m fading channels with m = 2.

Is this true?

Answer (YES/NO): NO